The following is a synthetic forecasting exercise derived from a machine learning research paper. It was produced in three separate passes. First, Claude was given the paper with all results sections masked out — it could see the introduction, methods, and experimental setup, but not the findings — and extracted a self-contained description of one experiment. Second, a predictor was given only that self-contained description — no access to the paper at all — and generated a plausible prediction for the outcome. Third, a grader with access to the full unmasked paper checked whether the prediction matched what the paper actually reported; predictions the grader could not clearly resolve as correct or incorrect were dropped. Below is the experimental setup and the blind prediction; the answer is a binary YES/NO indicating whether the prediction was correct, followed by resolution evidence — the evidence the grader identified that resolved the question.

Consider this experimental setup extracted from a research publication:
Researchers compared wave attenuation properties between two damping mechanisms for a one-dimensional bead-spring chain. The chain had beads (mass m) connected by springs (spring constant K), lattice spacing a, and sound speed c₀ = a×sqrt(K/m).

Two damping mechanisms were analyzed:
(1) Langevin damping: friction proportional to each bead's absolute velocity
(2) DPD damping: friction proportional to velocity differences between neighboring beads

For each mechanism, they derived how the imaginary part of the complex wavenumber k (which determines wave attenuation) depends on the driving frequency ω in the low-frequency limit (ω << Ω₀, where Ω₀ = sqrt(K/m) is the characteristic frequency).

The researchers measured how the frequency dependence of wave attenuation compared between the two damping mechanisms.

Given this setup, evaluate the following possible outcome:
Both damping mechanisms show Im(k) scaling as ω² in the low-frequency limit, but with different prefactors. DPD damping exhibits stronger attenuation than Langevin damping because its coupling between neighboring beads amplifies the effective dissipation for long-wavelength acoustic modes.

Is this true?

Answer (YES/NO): NO